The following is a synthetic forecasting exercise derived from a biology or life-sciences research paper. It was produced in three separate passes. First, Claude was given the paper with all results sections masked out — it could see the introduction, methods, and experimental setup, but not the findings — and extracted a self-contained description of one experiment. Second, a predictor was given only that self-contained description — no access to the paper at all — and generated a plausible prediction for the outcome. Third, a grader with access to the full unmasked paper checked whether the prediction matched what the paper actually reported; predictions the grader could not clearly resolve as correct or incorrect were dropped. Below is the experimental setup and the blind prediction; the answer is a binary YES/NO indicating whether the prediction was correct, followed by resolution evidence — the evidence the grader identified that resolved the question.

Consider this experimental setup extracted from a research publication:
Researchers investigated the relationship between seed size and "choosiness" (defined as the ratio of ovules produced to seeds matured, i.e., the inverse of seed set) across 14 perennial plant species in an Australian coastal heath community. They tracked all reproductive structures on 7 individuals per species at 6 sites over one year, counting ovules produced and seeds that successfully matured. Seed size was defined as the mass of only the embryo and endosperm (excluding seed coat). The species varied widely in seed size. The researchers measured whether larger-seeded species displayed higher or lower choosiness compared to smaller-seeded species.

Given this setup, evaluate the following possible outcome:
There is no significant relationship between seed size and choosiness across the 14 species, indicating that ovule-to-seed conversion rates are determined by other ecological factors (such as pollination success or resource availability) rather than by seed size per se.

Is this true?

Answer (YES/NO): NO